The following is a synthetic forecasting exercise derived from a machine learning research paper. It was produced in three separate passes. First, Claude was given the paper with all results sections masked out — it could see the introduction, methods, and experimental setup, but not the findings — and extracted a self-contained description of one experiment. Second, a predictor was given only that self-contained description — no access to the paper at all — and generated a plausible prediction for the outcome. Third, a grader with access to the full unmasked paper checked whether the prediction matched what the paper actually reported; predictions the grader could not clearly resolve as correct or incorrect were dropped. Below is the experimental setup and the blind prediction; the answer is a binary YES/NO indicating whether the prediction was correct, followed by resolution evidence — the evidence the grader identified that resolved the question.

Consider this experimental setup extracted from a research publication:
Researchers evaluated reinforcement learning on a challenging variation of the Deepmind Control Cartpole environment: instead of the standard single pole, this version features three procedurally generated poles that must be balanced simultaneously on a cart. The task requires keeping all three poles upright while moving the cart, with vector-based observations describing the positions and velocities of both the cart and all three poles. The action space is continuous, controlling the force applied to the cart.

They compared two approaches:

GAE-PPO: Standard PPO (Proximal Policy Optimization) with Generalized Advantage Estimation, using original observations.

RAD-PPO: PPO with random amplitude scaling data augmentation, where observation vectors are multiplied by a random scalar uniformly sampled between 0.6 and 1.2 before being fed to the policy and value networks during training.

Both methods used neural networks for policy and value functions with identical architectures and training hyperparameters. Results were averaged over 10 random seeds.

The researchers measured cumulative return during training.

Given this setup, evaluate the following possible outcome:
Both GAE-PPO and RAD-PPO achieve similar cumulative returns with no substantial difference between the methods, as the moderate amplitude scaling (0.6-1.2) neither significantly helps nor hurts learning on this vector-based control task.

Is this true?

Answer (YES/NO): NO